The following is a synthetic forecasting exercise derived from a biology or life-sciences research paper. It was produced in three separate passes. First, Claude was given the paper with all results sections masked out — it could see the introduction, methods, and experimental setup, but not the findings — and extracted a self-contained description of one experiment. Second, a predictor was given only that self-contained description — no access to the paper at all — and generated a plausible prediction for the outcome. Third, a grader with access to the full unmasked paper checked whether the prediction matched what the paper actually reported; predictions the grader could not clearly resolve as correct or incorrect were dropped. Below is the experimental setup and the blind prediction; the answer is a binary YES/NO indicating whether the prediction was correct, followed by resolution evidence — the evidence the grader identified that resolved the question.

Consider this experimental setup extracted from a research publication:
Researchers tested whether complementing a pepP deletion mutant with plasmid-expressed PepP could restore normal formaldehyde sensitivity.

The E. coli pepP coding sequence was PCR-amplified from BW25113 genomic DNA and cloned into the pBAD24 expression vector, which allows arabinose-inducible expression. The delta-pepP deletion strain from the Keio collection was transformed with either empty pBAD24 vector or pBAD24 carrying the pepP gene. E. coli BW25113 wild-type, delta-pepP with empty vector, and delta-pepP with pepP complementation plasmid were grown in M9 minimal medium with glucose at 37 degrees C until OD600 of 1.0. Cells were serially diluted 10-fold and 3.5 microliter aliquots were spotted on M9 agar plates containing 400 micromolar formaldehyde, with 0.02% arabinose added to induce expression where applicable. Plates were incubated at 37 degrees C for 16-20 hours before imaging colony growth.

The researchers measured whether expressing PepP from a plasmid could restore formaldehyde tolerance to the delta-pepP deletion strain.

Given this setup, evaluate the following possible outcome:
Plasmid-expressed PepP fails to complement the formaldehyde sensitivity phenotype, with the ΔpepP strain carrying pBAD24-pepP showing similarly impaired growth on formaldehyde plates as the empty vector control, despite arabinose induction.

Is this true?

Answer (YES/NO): NO